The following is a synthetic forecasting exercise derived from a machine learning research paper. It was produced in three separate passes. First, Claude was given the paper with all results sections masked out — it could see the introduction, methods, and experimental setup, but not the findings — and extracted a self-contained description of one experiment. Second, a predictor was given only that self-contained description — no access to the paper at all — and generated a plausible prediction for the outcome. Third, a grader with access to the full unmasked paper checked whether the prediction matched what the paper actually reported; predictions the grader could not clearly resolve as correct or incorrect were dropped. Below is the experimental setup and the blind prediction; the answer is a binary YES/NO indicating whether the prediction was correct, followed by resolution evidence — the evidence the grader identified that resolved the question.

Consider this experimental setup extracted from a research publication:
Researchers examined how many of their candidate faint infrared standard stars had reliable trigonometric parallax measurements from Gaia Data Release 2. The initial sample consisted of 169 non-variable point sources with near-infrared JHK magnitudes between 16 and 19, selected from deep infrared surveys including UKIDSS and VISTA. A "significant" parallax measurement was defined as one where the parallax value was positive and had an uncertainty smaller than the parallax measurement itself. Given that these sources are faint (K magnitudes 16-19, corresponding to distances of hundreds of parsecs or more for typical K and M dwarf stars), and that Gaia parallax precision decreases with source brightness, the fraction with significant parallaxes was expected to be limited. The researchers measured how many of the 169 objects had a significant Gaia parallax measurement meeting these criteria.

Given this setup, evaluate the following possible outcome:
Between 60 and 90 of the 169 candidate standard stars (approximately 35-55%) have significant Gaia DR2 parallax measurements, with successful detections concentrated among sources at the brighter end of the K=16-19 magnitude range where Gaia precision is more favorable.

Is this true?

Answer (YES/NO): NO